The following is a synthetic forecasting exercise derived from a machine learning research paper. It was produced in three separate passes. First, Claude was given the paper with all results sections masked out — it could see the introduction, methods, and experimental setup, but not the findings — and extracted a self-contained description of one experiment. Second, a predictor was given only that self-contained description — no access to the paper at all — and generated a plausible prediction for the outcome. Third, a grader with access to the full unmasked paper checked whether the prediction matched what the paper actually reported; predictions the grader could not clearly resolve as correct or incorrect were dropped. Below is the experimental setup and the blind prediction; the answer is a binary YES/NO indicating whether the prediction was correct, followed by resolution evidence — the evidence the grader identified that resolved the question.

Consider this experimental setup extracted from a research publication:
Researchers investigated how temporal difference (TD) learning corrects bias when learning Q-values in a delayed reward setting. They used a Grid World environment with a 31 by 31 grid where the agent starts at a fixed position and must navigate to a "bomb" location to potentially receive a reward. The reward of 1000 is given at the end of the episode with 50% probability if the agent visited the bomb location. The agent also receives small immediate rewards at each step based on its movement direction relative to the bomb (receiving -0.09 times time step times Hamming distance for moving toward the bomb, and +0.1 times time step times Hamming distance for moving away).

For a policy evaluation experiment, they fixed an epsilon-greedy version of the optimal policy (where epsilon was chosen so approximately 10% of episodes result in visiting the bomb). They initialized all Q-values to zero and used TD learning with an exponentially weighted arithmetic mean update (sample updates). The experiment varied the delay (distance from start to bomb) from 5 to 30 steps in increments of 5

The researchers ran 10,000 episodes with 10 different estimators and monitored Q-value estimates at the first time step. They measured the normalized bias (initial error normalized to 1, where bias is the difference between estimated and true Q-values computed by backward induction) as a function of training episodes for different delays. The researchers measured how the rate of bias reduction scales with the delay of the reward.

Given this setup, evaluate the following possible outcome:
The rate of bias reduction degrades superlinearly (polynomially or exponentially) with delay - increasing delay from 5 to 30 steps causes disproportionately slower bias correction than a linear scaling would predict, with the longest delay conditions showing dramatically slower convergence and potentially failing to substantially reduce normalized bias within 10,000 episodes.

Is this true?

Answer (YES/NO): YES